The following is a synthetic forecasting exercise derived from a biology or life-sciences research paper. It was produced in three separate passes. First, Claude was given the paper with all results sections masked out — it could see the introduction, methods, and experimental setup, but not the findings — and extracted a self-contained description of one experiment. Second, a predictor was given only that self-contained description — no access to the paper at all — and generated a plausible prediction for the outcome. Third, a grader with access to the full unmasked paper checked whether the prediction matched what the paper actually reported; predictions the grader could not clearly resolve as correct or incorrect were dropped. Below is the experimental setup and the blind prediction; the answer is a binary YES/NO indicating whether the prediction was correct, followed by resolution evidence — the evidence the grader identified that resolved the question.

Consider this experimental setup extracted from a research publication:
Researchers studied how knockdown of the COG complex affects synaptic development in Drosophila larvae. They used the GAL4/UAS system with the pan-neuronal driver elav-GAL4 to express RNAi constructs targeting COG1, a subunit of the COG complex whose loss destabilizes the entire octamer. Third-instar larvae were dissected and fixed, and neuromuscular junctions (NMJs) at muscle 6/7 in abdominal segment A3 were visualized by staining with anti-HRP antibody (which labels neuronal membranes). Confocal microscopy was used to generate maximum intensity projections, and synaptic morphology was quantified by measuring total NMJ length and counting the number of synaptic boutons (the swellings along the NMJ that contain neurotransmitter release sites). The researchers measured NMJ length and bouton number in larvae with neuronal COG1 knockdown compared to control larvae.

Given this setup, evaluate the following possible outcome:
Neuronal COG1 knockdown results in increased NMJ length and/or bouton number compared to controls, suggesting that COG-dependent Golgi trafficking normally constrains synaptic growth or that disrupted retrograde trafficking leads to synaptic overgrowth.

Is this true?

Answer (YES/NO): YES